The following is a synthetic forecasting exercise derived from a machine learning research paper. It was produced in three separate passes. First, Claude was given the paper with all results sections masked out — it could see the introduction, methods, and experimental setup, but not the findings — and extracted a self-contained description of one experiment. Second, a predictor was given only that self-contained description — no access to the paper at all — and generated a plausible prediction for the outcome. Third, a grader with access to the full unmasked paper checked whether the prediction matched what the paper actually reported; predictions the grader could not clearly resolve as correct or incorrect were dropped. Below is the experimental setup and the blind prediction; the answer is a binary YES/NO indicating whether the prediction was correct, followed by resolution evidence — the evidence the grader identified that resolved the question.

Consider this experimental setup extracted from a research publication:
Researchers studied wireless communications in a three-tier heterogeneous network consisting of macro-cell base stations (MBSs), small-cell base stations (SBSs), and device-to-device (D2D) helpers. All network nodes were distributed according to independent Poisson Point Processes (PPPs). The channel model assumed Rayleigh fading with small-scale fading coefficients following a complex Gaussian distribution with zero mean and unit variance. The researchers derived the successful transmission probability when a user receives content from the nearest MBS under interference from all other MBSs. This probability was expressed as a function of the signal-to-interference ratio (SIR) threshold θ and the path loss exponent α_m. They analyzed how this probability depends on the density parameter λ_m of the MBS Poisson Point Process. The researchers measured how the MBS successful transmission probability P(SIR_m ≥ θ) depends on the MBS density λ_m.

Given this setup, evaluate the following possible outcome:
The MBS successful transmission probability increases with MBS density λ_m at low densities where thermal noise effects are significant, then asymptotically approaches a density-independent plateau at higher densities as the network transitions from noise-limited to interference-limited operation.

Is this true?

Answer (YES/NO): NO